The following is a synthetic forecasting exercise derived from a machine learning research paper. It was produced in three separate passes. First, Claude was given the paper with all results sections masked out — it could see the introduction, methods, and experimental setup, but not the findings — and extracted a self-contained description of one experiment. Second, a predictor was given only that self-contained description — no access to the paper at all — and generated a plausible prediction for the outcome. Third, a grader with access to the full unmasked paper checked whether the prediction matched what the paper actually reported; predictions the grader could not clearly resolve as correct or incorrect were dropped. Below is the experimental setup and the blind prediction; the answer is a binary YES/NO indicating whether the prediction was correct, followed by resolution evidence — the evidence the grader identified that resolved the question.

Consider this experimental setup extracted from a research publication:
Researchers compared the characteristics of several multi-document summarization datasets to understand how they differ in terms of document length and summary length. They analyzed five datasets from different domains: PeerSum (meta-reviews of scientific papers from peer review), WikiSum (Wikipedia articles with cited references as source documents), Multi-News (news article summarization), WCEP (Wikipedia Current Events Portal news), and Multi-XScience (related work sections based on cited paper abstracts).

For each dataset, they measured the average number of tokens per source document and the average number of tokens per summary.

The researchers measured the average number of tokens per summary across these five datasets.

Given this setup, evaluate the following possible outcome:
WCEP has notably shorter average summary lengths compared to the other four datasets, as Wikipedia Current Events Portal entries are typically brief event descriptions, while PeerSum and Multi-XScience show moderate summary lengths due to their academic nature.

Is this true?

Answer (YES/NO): YES